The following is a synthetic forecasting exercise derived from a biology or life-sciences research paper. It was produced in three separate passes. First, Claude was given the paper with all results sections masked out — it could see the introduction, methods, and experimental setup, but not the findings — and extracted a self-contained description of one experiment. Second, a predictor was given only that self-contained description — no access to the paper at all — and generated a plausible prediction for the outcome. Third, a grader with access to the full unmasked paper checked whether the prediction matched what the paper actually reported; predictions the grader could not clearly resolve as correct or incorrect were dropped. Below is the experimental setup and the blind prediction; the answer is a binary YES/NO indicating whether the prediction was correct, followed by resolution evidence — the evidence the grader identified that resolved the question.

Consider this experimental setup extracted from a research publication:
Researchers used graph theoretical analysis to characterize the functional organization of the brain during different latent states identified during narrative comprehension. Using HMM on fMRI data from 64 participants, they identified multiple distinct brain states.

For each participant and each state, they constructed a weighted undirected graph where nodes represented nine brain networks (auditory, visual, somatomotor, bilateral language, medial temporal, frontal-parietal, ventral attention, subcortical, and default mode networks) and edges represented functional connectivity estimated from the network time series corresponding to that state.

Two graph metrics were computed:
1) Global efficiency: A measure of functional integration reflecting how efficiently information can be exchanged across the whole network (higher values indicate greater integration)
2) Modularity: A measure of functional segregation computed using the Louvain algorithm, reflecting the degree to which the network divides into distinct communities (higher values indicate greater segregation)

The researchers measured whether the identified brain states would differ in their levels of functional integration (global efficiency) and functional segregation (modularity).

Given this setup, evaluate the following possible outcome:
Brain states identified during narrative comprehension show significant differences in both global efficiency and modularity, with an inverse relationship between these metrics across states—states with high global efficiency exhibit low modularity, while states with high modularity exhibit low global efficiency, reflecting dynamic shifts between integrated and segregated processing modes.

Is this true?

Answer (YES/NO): YES